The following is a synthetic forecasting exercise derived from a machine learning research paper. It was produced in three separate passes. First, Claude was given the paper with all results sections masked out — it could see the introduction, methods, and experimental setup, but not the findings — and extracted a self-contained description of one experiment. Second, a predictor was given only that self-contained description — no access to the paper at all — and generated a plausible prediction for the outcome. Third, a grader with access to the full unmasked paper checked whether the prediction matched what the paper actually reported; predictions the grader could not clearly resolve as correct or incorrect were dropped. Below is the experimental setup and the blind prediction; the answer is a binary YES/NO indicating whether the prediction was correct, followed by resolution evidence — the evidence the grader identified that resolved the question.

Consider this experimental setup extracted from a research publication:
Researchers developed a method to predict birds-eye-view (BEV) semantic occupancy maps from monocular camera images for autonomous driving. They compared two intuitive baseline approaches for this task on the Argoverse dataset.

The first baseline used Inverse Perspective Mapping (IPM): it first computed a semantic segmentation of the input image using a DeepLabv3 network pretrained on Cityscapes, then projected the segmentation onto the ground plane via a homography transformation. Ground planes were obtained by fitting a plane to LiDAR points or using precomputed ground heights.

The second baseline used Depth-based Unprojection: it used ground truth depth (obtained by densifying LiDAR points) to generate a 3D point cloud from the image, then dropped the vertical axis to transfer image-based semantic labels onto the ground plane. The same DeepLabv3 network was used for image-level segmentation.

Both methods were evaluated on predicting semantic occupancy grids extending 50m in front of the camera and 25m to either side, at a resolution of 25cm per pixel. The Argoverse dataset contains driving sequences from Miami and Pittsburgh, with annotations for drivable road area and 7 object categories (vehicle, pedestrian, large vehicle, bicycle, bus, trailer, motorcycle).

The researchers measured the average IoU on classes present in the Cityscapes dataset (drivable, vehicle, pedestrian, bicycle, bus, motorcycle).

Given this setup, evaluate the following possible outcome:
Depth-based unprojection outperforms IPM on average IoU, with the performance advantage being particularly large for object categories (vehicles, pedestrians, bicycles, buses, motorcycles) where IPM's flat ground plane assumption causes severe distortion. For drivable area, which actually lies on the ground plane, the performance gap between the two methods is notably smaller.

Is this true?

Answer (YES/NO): NO